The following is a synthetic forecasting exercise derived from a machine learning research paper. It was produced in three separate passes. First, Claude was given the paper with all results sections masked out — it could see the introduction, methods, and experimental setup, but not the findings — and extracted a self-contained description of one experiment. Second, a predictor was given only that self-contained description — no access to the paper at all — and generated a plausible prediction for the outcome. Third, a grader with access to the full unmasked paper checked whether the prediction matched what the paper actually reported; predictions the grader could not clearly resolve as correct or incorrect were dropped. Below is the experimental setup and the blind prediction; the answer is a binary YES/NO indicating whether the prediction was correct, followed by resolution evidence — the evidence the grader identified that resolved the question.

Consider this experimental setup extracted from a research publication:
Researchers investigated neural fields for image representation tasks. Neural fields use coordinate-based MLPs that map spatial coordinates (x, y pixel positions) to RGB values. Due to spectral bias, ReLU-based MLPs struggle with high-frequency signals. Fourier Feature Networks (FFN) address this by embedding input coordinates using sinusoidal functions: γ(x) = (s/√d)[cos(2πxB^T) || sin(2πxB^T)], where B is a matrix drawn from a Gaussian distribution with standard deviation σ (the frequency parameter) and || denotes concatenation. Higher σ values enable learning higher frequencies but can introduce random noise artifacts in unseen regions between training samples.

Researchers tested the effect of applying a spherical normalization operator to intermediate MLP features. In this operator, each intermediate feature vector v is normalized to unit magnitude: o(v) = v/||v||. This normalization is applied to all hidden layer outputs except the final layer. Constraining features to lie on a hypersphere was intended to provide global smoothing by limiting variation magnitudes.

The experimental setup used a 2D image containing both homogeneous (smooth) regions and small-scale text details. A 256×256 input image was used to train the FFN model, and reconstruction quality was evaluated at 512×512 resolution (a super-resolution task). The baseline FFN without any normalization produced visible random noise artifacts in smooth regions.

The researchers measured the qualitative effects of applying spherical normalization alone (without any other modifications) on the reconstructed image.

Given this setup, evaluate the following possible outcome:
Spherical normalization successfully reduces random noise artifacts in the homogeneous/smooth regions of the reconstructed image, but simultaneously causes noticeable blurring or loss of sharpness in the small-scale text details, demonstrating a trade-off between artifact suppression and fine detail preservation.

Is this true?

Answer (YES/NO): YES